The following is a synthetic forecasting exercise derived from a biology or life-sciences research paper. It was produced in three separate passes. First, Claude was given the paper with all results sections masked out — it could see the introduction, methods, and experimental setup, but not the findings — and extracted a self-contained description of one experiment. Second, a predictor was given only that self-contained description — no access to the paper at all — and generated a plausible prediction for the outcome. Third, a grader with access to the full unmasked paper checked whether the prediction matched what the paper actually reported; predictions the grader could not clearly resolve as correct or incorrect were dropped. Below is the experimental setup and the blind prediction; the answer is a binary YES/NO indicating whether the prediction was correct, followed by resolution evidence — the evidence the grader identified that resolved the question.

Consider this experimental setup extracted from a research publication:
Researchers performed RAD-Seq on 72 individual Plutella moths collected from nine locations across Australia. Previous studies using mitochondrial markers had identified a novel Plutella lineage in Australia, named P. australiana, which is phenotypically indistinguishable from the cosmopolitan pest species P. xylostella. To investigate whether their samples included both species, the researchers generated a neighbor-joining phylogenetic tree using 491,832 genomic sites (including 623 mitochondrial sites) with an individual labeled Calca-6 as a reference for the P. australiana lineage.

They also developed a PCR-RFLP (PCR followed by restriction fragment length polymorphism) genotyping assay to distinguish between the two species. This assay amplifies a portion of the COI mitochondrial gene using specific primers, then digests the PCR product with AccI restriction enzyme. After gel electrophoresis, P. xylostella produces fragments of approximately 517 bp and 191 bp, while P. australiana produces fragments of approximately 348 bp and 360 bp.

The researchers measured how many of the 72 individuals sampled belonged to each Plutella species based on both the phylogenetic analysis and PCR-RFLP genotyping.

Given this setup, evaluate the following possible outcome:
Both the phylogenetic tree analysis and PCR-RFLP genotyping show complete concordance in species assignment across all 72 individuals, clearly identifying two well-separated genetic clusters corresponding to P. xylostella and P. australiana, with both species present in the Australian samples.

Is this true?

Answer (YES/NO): YES